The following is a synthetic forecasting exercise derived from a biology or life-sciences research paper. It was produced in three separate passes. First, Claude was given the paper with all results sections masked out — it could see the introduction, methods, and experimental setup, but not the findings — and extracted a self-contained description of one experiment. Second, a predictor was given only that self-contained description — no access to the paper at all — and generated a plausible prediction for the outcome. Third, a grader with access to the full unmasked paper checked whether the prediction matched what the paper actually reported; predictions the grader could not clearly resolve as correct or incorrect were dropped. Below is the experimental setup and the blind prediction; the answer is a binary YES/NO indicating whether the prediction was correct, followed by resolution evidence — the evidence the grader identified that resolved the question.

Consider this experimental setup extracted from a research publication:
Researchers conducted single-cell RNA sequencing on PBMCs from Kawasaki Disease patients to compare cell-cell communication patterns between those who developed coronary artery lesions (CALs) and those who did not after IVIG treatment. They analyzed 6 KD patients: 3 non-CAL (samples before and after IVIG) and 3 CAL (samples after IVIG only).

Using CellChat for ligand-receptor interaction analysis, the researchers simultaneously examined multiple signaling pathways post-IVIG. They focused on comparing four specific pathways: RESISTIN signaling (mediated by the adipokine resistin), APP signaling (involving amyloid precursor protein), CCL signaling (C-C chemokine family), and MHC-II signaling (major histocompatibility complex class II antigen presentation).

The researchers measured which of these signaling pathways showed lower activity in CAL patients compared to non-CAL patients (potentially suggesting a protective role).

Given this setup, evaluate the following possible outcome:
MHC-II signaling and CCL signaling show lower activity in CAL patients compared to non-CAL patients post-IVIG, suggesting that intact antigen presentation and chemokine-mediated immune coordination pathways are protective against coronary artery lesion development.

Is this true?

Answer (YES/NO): NO